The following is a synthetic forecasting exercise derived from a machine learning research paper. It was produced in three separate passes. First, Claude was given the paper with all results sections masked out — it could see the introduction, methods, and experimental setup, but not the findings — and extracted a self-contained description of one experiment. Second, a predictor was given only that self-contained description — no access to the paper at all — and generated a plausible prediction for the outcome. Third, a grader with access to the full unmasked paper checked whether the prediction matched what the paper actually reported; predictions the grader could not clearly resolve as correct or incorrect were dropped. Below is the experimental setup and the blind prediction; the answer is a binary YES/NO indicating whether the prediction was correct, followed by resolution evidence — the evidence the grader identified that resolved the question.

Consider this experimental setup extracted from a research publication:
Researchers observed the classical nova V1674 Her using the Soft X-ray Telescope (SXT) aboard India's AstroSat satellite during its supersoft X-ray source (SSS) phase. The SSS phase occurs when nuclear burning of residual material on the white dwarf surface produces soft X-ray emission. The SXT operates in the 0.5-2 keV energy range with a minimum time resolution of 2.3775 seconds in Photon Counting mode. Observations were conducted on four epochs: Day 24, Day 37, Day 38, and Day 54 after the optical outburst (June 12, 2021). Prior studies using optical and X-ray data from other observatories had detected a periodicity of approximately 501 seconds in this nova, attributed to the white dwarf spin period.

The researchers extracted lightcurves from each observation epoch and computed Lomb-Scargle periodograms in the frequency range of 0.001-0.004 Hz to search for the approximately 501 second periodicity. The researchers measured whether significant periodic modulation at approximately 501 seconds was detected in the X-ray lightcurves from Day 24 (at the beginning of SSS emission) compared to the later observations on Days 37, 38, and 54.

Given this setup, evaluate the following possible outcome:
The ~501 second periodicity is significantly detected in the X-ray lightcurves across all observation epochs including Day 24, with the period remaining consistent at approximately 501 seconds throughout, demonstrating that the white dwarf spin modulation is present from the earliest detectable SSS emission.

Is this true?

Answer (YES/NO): NO